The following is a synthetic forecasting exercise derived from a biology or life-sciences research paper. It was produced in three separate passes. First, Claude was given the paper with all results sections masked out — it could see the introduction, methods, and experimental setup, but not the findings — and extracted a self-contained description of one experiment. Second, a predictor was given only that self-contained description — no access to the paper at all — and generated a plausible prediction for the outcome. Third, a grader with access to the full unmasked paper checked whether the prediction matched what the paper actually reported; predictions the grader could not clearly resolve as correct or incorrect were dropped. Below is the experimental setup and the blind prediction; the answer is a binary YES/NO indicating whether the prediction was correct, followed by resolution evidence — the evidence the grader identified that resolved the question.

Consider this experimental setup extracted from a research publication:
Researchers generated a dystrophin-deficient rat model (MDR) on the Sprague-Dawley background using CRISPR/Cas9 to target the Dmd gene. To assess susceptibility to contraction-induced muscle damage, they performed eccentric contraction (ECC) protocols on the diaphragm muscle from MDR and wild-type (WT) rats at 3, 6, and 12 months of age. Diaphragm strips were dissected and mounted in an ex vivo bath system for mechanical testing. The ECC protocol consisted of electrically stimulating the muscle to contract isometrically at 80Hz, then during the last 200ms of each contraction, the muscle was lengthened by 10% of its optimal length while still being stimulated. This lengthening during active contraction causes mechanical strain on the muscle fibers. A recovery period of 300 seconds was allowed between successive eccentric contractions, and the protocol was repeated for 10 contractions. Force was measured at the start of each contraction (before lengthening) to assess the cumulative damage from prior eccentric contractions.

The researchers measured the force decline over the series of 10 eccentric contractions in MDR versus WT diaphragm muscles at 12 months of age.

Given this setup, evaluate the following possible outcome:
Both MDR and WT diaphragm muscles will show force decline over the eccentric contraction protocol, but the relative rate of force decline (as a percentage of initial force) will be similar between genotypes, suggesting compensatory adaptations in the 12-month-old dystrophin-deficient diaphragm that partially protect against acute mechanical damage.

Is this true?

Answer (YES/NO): YES